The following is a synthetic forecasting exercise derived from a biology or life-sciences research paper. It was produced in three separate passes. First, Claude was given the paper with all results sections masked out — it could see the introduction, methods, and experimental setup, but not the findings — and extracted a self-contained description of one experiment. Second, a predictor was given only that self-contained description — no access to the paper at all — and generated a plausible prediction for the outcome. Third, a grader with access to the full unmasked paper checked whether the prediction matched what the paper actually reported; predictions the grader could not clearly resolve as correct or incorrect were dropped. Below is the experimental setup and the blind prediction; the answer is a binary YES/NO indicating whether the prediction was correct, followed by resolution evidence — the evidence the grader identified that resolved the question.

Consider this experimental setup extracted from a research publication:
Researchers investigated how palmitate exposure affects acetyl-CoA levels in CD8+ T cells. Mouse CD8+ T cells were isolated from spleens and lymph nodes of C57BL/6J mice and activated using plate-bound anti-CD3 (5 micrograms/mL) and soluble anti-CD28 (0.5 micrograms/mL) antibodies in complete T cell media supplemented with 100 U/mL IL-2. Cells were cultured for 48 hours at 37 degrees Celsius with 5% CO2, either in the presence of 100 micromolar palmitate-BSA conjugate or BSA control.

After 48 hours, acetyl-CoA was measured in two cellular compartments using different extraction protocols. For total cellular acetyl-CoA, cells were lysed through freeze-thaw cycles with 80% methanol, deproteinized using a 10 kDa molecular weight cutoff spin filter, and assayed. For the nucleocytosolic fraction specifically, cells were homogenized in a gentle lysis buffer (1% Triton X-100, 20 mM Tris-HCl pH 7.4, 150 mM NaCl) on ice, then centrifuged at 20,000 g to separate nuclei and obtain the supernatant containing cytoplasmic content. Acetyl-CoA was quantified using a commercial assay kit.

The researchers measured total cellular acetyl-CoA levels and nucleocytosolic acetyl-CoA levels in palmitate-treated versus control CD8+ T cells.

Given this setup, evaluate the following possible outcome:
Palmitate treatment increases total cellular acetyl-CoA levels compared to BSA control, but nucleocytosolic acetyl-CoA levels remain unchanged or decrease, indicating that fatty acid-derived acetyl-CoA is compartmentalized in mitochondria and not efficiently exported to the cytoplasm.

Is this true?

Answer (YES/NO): NO